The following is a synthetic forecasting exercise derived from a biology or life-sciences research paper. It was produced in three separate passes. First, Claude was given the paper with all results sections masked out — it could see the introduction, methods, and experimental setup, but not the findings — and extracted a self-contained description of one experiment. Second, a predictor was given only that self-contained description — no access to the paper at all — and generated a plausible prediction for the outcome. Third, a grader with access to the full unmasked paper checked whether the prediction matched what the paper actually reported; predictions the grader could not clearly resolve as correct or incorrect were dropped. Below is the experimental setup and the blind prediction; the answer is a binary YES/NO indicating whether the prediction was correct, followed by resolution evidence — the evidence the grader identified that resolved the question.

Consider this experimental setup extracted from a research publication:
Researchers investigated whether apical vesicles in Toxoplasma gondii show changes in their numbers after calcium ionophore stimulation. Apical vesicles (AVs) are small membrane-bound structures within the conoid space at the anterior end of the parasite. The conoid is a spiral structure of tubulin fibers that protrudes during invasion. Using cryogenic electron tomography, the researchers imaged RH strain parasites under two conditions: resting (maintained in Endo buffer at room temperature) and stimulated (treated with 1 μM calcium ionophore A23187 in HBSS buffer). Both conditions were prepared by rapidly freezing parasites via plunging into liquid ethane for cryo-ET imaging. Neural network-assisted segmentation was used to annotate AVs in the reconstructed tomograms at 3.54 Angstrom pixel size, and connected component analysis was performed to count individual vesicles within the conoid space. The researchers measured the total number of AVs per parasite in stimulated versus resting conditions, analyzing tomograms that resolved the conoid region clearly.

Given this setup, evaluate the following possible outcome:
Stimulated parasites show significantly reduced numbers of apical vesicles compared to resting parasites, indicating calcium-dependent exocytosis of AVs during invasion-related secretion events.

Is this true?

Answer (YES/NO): NO